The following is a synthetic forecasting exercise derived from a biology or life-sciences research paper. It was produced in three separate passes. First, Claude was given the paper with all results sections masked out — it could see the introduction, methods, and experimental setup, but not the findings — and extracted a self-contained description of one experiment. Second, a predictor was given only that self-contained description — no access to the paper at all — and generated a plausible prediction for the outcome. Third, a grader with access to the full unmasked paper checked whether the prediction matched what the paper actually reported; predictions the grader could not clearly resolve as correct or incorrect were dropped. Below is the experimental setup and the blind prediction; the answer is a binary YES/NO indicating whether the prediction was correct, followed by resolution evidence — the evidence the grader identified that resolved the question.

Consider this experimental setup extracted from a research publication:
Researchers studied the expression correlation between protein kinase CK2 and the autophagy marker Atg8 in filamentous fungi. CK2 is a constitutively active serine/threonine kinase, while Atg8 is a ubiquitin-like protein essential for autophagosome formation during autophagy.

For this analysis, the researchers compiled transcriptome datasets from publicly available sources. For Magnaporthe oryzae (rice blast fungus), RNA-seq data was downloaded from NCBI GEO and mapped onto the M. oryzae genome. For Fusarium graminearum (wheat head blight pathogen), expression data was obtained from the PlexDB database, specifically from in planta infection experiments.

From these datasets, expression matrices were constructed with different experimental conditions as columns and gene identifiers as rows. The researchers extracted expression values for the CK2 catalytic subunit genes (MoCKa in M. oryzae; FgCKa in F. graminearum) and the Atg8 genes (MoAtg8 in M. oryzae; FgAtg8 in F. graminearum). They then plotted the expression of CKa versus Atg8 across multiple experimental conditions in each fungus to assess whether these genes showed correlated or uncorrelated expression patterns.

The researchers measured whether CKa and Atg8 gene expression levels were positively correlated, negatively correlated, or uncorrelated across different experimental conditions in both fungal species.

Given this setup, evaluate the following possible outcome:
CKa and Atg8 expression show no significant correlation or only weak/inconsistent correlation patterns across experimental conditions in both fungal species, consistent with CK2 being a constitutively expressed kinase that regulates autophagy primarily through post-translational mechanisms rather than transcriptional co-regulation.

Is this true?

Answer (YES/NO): NO